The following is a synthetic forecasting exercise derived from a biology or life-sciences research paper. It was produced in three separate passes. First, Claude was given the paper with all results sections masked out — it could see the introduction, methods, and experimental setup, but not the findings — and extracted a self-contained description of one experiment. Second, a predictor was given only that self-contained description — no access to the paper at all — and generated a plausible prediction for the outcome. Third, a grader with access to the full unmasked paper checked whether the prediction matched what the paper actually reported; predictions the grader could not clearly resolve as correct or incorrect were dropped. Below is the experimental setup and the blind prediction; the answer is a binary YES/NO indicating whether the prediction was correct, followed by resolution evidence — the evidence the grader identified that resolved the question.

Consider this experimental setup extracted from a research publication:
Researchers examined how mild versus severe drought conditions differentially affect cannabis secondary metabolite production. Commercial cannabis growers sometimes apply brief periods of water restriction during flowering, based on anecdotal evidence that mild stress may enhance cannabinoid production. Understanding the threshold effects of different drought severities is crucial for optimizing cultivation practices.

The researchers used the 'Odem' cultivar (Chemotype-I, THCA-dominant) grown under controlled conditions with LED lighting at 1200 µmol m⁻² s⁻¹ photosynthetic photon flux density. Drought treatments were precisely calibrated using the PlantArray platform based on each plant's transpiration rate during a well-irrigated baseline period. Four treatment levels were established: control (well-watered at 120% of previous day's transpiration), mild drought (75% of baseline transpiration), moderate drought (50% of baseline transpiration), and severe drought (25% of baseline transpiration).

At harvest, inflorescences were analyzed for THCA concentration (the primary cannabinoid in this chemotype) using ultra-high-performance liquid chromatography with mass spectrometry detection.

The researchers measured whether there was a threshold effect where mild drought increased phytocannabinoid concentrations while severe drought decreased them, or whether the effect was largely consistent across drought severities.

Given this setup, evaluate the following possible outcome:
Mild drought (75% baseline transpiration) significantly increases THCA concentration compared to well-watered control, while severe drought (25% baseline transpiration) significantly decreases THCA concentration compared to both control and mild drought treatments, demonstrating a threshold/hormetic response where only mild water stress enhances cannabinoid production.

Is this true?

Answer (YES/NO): NO